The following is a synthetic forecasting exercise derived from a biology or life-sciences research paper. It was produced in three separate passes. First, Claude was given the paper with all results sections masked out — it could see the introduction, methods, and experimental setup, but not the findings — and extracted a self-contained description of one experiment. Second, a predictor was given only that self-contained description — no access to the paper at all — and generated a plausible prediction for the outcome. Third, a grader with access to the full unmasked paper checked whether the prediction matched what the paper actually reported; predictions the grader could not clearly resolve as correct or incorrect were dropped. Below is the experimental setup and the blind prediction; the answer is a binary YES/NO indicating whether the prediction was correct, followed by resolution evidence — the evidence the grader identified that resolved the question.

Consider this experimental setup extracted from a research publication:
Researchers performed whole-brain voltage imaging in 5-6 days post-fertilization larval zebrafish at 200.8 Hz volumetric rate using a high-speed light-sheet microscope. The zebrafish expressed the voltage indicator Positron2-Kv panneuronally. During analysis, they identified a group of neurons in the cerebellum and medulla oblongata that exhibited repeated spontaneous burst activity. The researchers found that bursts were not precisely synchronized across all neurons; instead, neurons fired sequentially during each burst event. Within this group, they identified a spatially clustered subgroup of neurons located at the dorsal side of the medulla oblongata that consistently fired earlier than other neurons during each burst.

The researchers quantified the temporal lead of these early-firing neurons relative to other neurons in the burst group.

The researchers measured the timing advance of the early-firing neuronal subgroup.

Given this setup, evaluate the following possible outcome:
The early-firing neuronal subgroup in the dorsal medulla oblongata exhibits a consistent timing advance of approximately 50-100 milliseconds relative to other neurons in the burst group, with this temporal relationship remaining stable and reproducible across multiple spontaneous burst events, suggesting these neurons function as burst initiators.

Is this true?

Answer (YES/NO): YES